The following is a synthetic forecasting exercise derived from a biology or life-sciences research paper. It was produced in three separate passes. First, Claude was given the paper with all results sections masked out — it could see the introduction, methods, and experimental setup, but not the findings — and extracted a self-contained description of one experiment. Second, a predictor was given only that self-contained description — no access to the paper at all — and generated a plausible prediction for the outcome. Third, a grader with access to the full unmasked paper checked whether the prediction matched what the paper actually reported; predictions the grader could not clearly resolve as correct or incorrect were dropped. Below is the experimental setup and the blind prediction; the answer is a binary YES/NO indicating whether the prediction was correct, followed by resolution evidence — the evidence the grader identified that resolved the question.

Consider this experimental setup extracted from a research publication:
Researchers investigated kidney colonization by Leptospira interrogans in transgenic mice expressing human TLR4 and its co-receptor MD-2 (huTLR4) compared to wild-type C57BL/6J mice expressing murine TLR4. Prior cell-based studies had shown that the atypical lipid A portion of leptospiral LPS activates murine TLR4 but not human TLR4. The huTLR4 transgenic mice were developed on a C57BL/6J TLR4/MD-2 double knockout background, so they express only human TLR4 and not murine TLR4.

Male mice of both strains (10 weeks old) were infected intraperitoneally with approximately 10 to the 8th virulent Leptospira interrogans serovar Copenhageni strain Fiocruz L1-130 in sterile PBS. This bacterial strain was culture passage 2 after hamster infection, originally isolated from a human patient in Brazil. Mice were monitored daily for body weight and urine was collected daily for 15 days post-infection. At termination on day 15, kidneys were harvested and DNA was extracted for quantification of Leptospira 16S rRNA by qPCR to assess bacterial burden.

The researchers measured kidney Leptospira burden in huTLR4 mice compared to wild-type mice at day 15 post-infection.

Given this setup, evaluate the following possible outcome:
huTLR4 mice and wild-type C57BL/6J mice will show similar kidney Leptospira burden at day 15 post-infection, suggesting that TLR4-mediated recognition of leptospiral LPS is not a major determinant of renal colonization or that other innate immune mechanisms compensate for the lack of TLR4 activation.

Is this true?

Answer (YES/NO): YES